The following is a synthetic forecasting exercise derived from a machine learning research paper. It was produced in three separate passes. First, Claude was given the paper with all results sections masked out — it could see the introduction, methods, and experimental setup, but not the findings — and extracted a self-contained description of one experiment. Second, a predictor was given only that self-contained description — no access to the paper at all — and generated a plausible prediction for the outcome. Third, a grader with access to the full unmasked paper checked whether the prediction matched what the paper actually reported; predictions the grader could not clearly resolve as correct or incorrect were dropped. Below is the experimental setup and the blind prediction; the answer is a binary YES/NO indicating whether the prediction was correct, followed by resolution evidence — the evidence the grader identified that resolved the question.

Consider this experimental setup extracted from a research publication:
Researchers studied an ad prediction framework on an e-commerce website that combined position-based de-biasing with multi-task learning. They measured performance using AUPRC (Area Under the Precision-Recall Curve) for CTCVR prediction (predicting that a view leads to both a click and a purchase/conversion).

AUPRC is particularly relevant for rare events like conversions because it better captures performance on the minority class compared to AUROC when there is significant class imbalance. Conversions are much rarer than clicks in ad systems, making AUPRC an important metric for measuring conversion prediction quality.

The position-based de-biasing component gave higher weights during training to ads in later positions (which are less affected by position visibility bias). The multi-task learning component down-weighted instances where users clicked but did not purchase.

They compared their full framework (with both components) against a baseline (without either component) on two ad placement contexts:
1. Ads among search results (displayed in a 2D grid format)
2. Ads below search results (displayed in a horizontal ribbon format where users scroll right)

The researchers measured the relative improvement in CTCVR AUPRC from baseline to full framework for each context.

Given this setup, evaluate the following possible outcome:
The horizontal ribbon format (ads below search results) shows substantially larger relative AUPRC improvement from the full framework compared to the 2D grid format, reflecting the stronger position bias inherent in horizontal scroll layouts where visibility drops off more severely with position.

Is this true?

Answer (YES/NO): YES